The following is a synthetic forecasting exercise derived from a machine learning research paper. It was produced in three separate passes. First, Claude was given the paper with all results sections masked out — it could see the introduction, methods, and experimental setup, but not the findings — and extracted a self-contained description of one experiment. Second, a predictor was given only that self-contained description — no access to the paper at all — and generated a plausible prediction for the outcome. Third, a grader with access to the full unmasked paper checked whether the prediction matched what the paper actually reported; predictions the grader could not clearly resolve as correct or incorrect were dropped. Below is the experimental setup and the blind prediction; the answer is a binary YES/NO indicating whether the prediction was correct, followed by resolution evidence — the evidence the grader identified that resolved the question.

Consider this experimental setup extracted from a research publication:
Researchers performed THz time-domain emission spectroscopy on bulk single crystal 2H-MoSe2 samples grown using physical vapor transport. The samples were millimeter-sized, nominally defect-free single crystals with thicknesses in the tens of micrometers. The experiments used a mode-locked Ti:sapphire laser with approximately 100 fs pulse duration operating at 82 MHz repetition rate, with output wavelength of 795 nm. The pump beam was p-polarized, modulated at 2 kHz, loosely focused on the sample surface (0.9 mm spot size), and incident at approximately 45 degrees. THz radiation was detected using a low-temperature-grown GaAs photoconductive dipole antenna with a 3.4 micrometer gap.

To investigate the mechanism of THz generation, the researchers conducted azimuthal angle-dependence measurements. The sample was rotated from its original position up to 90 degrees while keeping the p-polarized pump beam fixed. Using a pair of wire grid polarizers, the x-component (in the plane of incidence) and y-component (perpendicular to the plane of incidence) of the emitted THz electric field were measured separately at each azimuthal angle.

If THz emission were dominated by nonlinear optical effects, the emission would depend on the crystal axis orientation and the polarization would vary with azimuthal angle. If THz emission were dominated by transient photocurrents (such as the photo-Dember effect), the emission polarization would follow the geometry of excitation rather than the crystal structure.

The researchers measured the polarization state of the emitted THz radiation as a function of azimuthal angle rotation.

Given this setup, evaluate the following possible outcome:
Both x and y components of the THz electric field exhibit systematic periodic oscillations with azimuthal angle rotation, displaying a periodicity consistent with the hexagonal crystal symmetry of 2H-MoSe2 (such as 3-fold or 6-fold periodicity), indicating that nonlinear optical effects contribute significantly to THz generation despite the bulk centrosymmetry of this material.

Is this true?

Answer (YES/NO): NO